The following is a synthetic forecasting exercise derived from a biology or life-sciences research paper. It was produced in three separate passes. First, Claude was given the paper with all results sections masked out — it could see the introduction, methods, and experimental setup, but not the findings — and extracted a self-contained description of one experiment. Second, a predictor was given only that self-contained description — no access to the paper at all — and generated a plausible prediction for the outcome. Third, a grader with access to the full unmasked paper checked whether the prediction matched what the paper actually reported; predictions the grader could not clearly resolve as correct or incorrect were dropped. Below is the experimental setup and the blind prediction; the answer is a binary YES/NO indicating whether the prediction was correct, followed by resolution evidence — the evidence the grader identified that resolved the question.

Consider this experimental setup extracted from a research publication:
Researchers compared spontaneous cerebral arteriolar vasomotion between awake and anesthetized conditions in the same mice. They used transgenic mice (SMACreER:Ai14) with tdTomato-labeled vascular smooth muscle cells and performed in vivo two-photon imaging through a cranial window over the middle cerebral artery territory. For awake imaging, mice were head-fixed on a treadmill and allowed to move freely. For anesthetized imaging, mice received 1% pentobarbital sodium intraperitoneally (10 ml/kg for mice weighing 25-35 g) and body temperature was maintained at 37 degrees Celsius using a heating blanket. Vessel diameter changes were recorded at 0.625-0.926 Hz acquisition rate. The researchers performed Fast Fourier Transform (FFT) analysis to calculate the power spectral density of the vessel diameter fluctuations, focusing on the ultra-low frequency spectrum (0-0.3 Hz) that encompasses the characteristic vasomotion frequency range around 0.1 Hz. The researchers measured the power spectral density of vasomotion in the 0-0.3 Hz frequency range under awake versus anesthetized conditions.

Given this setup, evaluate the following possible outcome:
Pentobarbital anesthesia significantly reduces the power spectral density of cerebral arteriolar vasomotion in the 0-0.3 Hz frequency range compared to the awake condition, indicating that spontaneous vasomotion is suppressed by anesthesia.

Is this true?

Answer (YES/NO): YES